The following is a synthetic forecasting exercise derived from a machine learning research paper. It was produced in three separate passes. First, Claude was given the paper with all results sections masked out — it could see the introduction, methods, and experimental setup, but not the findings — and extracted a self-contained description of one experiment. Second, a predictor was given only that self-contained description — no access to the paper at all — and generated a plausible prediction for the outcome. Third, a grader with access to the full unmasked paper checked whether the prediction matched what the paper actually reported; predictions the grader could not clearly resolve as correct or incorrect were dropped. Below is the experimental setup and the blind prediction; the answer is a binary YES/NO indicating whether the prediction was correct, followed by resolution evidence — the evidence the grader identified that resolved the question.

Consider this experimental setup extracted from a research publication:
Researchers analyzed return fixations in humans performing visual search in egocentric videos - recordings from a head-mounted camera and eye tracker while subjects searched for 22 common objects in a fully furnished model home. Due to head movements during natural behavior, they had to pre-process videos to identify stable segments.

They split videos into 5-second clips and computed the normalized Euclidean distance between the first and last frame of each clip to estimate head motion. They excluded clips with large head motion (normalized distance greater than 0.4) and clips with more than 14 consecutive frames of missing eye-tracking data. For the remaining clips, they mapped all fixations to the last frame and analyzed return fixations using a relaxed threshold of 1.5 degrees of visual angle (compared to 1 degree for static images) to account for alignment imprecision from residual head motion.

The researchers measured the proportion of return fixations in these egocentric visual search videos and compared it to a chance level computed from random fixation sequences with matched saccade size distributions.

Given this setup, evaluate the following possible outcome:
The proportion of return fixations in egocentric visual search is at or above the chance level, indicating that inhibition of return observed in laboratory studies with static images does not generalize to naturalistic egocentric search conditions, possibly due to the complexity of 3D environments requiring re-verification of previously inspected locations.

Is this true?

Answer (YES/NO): NO